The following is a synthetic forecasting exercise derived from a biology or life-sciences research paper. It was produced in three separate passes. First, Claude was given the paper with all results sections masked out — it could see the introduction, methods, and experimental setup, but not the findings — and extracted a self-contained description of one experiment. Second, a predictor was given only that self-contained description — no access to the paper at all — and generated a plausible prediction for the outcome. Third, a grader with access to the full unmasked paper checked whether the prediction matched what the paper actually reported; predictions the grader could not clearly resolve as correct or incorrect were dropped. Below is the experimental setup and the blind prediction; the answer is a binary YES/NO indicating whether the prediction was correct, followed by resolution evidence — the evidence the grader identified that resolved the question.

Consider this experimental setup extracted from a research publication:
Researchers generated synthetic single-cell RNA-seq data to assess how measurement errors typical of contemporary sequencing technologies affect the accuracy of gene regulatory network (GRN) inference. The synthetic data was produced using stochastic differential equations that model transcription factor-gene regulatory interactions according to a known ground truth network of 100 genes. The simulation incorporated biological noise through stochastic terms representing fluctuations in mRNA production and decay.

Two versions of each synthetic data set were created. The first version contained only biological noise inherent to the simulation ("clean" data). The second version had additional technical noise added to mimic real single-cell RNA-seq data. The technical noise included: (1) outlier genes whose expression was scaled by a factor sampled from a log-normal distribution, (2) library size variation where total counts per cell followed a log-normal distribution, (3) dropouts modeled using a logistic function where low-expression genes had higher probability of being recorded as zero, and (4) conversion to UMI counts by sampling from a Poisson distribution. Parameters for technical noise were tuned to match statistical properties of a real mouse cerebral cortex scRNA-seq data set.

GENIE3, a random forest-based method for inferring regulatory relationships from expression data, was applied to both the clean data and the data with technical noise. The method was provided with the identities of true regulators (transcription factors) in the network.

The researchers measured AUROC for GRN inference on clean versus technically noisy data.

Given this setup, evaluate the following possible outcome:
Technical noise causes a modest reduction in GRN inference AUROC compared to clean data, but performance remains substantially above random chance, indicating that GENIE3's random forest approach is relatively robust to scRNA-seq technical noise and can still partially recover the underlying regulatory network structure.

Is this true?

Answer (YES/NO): NO